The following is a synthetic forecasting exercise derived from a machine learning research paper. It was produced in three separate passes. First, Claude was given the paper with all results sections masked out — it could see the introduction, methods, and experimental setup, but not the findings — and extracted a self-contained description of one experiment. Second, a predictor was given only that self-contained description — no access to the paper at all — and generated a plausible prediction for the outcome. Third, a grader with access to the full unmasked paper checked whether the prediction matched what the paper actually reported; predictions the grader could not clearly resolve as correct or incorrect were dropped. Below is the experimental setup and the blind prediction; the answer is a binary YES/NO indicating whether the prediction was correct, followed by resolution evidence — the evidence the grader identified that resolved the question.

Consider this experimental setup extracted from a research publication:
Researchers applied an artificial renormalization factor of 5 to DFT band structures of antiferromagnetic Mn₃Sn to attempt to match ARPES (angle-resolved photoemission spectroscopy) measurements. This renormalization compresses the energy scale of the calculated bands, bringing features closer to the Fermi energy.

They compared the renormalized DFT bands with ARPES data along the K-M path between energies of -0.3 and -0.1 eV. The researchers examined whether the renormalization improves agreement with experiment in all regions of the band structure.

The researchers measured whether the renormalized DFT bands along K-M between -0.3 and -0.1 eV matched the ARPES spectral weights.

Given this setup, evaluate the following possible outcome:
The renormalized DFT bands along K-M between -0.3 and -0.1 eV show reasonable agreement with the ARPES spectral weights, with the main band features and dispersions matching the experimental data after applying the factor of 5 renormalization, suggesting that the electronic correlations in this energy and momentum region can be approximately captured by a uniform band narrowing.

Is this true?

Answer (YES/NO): NO